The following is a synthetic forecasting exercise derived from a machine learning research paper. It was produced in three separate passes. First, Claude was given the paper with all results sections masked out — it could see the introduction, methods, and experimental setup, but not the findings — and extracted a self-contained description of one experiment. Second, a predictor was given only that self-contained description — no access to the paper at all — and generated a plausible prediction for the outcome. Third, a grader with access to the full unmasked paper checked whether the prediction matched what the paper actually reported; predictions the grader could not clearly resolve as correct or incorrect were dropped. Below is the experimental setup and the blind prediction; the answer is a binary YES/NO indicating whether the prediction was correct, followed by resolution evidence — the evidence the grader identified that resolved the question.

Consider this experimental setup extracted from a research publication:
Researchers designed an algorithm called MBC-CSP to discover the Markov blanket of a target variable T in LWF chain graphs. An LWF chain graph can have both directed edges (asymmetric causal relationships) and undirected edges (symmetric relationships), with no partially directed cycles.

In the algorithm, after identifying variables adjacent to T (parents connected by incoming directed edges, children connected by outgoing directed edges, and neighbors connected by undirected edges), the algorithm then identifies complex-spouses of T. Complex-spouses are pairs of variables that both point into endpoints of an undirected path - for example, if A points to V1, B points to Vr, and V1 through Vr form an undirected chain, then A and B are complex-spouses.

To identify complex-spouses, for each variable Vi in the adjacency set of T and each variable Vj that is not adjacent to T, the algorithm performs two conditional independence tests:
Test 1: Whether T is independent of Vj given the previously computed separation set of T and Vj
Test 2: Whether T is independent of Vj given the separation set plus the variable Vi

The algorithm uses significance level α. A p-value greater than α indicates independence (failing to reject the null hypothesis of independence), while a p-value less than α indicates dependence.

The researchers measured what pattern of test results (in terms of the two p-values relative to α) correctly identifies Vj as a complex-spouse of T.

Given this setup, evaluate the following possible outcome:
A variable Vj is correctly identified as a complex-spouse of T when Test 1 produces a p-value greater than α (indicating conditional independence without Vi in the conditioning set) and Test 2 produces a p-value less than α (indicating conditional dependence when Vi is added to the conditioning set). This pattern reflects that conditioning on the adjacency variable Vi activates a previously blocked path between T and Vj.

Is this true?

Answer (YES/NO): YES